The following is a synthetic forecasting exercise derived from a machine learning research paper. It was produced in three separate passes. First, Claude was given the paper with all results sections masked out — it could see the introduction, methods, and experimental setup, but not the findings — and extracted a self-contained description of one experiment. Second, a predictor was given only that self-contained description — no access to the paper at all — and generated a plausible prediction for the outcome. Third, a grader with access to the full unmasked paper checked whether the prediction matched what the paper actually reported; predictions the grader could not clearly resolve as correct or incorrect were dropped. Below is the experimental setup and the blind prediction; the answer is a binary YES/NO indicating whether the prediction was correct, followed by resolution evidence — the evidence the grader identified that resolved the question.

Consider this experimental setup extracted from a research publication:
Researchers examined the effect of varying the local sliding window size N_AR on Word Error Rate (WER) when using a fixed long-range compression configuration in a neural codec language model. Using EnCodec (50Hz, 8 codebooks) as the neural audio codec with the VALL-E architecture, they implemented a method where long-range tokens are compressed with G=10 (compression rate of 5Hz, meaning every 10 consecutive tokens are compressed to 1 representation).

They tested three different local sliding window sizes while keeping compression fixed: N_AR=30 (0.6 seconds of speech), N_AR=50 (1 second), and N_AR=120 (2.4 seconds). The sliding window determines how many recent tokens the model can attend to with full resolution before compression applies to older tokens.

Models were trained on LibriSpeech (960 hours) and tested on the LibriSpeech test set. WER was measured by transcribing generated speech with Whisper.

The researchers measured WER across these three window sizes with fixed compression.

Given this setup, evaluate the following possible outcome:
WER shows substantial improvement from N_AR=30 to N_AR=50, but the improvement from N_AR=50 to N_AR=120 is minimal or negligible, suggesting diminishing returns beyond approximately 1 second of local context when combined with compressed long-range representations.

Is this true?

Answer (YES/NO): NO